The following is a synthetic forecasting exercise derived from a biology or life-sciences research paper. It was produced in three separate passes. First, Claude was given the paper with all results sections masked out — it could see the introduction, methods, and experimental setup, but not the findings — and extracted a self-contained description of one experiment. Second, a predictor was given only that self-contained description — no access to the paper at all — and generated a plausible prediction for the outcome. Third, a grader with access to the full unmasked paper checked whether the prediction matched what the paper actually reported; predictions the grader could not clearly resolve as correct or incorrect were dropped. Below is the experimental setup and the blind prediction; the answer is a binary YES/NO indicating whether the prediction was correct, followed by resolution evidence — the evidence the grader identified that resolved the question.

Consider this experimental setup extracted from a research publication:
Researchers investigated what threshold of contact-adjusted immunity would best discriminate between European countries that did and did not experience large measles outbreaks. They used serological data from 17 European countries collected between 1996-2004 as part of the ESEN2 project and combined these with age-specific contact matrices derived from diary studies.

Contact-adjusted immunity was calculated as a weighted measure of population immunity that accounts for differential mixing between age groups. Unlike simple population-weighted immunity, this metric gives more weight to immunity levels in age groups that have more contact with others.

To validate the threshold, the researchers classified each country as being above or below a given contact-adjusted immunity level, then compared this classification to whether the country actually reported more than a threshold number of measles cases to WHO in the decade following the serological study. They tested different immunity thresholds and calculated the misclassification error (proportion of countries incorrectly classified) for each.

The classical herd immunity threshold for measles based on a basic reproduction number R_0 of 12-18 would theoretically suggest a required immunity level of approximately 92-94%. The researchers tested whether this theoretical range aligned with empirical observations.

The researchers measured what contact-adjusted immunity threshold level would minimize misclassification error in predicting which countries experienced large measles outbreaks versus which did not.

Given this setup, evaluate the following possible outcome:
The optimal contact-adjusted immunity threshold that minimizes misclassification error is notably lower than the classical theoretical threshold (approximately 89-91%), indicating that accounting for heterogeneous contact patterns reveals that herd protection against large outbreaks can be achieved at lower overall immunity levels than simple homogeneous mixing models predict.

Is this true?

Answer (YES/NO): NO